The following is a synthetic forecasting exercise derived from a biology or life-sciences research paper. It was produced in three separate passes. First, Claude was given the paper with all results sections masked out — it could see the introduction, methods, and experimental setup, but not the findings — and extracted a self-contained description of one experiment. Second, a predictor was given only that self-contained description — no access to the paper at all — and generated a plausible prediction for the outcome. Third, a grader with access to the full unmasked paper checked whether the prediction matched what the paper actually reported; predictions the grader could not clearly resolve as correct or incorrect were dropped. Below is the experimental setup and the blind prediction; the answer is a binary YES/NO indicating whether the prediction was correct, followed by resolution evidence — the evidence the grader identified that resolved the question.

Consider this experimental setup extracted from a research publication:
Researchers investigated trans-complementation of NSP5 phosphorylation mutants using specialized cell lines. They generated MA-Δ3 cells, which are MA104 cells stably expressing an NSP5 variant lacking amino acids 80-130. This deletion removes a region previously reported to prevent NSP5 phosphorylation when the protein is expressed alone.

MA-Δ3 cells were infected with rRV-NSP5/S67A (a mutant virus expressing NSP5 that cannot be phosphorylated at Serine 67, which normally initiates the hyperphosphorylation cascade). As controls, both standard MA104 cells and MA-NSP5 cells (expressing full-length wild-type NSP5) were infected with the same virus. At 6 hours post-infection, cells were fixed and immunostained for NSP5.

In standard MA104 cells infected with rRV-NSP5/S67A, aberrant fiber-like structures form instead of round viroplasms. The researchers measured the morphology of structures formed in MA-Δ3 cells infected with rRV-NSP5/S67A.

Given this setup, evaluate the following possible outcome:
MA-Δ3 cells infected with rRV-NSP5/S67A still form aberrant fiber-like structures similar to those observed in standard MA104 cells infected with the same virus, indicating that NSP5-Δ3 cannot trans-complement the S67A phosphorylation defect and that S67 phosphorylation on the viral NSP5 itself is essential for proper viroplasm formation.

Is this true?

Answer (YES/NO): NO